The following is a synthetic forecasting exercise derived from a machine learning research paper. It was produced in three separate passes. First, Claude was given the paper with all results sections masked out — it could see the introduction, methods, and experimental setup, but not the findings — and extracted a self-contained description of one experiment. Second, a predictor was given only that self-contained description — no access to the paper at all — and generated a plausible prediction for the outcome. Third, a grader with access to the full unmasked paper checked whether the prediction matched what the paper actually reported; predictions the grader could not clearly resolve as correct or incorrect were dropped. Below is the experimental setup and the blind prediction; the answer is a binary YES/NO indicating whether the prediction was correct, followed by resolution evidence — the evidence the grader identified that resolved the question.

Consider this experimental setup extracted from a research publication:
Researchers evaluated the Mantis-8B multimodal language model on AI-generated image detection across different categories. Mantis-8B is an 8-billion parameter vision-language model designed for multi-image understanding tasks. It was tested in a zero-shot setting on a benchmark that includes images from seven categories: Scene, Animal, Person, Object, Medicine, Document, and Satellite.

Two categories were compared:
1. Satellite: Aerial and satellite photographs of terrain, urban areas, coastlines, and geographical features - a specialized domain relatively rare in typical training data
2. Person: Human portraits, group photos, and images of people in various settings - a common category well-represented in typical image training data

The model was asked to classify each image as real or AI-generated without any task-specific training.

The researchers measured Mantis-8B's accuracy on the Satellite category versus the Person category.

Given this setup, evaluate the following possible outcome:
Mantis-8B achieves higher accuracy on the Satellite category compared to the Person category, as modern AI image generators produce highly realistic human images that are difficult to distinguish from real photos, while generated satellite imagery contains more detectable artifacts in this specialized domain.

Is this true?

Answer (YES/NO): YES